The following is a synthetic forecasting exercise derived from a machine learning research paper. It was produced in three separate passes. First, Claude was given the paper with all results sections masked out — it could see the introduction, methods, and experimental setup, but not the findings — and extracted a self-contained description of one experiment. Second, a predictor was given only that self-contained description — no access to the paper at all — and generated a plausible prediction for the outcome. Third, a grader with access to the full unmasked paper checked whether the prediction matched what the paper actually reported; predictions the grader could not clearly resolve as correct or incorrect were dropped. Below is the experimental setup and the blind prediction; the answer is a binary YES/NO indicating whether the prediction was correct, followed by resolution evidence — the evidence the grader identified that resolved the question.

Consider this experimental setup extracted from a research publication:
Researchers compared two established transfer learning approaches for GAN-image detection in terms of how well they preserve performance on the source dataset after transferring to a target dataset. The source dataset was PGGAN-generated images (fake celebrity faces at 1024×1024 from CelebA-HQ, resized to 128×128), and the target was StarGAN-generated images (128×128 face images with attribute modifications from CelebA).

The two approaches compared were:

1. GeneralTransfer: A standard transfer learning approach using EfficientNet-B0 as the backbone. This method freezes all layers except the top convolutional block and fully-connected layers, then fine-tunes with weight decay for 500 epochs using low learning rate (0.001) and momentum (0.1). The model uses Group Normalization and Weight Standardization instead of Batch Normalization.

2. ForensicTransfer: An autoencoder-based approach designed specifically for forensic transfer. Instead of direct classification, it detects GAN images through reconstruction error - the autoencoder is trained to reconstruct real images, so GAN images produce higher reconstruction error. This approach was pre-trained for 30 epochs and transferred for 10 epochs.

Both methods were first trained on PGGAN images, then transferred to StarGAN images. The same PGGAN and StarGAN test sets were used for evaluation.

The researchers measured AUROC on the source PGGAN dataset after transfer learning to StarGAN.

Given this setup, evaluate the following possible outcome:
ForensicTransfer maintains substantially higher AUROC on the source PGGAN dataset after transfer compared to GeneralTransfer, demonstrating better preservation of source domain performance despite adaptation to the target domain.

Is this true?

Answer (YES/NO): NO